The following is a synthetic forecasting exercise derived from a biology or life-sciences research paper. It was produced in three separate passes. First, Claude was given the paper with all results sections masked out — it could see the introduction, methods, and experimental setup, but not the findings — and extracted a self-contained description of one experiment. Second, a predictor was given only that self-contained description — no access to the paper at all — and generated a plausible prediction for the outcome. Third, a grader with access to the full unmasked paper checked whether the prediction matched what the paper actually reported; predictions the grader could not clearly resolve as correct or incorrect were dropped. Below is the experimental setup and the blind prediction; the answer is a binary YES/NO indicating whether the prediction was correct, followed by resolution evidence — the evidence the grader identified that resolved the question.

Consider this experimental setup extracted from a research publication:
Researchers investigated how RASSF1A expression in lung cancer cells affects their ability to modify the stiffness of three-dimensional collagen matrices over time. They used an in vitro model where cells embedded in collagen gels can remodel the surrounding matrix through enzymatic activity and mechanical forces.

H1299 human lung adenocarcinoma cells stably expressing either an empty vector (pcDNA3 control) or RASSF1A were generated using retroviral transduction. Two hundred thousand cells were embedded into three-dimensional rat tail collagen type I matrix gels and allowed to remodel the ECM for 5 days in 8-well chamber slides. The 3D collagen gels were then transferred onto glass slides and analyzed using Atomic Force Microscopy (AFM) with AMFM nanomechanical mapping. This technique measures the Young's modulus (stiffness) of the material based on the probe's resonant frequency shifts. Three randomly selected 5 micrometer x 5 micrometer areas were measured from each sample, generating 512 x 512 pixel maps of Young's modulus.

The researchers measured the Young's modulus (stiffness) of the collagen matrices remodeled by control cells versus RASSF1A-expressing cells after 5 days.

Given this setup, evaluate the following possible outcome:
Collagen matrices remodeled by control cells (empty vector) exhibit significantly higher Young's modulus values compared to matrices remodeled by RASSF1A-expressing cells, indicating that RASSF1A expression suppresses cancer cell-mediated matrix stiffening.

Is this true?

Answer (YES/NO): YES